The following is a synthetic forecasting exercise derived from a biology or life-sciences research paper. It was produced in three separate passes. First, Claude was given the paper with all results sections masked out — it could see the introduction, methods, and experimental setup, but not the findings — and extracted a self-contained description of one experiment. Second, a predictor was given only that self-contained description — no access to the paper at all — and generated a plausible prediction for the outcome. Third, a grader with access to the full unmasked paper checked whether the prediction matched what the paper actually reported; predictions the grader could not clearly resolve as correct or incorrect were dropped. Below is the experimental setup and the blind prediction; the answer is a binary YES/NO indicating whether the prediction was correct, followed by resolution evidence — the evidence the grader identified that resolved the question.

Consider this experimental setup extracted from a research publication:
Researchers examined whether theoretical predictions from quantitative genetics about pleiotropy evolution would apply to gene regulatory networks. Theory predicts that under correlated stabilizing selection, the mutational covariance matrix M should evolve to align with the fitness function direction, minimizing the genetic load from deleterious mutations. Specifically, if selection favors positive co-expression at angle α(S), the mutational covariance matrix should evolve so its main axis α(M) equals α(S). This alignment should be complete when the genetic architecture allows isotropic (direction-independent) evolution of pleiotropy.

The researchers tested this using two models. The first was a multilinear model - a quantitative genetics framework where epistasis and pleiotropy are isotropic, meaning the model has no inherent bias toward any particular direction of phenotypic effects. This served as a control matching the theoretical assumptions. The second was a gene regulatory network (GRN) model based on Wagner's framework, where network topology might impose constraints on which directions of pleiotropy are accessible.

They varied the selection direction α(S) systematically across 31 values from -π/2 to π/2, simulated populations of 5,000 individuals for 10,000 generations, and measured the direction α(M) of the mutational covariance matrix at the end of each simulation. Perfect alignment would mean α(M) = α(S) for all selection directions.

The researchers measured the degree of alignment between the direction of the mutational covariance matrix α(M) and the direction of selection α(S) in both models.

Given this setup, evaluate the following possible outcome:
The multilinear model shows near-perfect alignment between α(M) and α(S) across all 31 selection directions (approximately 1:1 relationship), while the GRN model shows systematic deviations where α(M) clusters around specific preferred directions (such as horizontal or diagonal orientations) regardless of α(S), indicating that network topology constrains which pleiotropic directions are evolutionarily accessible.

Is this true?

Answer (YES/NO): NO